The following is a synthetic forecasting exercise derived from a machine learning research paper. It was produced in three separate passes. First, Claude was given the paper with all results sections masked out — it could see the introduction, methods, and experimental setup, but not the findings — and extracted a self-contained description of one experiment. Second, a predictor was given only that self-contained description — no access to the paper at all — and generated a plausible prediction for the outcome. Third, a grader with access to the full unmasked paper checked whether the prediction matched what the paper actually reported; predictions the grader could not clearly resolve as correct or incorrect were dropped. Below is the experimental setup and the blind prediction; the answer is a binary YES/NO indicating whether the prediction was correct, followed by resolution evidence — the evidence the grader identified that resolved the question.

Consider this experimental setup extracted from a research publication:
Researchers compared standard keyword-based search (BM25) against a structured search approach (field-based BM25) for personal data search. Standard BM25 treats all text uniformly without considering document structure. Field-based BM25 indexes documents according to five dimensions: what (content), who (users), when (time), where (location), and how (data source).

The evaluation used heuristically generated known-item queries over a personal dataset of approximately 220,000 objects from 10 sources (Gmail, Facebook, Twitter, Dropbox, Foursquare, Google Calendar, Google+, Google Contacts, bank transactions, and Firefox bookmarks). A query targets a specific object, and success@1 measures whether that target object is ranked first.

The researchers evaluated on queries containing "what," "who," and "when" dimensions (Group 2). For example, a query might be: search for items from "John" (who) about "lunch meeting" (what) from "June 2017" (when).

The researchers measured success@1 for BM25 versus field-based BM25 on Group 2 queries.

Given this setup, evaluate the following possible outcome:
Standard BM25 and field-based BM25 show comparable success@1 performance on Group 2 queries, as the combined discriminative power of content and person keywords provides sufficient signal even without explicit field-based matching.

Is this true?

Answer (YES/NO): NO